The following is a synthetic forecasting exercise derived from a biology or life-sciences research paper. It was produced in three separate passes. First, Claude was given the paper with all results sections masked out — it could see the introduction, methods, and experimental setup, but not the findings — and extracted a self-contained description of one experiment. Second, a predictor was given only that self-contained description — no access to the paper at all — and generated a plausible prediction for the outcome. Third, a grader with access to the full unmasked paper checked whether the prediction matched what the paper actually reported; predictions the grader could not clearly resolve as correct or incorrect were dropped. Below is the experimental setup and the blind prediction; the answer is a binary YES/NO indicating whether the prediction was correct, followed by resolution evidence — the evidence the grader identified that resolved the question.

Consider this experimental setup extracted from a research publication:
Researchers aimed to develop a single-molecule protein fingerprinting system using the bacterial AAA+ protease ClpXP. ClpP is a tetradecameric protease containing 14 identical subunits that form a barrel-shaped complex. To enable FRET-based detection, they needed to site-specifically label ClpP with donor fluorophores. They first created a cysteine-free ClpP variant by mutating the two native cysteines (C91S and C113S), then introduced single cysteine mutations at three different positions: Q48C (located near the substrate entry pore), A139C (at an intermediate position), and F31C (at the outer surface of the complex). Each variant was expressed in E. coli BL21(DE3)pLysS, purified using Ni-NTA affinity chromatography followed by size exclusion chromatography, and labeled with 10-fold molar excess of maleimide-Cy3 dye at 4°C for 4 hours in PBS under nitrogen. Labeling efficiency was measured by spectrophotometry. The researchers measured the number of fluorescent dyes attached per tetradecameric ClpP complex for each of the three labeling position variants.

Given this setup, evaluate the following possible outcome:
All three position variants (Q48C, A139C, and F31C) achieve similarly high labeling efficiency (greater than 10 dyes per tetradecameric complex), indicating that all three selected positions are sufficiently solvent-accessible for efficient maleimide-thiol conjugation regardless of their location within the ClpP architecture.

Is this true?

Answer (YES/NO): NO